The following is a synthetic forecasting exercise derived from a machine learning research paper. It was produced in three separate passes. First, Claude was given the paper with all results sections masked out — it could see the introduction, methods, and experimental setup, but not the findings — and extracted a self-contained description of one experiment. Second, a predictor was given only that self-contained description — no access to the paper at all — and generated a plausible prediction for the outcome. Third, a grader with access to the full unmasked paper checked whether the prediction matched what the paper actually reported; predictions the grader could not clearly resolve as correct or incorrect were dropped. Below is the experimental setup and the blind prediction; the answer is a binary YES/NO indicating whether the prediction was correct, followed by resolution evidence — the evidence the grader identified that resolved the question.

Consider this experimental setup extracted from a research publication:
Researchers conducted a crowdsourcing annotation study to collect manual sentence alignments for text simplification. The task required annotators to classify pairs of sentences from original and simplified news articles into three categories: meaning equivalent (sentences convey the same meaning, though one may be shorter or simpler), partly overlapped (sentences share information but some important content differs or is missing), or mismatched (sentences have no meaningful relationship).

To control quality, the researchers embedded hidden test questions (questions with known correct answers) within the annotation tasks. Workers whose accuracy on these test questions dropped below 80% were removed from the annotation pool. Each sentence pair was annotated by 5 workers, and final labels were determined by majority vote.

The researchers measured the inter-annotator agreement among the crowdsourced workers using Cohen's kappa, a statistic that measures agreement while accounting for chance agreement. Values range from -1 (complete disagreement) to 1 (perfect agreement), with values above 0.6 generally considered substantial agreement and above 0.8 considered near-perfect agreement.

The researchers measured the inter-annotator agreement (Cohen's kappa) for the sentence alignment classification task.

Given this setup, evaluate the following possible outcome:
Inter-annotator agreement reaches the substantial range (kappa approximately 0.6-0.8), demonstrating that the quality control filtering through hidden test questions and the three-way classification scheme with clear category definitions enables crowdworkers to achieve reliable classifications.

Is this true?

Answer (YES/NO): NO